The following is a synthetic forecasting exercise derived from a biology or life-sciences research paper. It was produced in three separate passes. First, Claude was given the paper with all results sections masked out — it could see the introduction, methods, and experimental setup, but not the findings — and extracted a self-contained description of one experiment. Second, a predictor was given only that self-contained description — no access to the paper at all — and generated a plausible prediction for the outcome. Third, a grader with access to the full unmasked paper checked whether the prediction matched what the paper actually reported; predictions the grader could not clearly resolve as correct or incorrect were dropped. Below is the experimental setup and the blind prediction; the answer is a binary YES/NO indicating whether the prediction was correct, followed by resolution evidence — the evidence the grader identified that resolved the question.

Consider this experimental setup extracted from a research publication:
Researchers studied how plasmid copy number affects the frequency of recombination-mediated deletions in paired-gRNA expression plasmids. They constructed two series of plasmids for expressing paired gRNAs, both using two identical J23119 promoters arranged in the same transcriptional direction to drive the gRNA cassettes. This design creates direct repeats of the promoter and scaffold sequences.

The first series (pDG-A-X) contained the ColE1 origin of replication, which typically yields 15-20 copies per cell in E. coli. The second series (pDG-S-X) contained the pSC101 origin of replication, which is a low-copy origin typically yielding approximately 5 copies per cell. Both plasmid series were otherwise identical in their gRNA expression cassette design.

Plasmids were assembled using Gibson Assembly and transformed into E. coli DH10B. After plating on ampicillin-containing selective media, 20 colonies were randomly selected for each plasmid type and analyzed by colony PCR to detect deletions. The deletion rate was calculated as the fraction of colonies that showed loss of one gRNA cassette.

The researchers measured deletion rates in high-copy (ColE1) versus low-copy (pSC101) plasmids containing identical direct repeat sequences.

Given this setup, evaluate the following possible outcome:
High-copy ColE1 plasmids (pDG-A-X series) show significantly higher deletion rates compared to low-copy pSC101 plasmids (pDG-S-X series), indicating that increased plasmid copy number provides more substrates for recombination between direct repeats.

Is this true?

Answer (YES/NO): NO